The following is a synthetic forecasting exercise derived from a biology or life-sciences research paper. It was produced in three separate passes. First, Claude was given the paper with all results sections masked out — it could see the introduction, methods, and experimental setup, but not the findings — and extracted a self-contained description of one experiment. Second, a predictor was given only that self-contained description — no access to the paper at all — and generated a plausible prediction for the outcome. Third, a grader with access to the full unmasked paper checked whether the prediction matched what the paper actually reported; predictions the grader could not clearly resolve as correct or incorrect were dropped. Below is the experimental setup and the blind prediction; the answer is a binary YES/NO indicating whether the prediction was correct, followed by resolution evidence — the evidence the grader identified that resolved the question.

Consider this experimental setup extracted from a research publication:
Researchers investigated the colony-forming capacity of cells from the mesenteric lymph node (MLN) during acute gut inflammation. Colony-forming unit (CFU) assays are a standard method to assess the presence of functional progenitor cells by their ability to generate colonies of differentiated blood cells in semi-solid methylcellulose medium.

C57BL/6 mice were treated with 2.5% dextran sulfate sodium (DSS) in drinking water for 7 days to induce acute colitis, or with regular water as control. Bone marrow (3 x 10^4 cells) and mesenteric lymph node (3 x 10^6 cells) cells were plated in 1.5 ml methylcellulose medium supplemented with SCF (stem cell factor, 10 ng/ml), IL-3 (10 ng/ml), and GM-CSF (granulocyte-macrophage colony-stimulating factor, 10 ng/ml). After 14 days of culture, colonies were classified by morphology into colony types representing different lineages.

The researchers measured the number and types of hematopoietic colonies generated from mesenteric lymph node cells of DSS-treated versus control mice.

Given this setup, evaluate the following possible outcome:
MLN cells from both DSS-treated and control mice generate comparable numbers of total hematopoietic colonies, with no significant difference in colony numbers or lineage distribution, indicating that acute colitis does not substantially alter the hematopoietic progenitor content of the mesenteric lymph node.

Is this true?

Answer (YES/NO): NO